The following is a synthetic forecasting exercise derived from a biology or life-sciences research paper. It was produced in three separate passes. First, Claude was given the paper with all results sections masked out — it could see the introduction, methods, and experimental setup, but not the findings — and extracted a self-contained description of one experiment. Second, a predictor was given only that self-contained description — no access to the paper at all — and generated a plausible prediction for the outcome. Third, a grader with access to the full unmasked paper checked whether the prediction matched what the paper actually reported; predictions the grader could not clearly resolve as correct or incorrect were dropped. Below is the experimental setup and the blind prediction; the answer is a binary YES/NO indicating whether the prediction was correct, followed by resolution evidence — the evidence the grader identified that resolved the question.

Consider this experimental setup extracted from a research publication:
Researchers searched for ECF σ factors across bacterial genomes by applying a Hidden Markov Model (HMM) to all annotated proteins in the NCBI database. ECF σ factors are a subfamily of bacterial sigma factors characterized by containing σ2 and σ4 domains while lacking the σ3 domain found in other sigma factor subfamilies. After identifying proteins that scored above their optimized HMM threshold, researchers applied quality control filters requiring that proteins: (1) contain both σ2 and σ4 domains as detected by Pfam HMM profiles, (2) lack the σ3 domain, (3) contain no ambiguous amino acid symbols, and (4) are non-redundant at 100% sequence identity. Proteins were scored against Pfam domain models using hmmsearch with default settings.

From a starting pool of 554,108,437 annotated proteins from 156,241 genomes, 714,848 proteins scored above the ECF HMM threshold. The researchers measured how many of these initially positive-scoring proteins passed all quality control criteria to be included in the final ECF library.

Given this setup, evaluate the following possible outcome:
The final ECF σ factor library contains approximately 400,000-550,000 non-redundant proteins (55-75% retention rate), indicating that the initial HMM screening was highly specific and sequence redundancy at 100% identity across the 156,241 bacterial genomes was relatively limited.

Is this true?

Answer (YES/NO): NO